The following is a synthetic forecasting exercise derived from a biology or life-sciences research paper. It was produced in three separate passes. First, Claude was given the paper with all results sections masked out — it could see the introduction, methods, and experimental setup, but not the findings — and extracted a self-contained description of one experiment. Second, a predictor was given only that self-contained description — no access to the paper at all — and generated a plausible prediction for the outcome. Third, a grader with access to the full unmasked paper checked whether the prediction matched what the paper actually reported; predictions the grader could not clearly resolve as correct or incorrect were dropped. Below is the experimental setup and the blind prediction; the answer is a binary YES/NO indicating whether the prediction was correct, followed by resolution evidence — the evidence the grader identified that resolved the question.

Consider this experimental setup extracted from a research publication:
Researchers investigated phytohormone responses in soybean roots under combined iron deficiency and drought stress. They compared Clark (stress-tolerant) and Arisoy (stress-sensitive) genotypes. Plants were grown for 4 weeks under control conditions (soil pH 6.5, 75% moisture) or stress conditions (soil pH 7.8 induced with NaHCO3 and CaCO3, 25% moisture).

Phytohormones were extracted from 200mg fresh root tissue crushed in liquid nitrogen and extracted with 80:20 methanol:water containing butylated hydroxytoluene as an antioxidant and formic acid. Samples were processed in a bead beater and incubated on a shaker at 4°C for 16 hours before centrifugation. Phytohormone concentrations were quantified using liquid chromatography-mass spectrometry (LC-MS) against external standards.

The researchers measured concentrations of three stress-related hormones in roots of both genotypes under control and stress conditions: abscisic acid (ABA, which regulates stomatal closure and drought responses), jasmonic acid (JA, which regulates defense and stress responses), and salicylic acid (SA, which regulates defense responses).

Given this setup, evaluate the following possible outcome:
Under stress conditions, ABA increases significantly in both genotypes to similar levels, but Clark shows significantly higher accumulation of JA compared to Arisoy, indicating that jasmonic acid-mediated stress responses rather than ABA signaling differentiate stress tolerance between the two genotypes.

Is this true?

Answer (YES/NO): YES